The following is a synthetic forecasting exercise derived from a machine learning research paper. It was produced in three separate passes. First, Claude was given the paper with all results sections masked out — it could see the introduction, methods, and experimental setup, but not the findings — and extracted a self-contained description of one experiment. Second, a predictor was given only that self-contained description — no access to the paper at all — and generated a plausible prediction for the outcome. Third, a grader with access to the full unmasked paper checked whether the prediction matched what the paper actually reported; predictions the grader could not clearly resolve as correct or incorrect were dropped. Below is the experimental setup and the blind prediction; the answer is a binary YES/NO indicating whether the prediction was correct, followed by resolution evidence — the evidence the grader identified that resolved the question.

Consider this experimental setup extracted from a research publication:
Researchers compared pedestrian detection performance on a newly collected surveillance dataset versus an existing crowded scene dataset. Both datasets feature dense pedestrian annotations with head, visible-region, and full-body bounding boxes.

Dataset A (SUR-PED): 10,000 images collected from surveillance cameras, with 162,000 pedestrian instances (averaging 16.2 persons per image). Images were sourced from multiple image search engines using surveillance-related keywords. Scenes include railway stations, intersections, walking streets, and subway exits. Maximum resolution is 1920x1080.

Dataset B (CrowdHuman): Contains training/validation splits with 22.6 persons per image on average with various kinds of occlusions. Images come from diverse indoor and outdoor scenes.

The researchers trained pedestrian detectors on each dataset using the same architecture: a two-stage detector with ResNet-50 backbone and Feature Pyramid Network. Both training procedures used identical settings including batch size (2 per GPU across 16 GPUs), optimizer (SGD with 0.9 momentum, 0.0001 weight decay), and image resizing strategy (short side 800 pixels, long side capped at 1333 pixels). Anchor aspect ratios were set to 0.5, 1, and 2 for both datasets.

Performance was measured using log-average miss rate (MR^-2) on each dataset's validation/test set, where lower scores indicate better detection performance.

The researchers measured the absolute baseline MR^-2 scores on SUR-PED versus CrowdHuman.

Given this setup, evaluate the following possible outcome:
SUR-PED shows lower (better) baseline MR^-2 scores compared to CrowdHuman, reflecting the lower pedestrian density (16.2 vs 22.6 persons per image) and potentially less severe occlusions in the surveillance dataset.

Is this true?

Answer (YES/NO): NO